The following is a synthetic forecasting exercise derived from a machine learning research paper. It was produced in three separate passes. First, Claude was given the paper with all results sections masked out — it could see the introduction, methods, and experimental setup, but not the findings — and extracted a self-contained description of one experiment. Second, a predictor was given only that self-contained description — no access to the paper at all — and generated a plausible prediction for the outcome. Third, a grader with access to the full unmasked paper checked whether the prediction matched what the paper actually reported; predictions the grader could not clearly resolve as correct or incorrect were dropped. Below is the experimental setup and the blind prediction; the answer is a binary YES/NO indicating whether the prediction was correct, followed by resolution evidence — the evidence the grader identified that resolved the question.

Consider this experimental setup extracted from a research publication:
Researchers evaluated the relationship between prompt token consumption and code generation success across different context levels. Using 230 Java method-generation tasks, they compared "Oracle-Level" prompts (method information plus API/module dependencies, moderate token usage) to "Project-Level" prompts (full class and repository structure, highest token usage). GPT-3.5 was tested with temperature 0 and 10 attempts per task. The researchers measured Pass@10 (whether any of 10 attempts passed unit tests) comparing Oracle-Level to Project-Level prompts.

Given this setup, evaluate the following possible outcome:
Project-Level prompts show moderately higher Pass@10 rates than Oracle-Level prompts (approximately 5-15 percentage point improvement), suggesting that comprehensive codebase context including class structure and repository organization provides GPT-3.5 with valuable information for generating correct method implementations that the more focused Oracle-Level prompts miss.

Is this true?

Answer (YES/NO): NO